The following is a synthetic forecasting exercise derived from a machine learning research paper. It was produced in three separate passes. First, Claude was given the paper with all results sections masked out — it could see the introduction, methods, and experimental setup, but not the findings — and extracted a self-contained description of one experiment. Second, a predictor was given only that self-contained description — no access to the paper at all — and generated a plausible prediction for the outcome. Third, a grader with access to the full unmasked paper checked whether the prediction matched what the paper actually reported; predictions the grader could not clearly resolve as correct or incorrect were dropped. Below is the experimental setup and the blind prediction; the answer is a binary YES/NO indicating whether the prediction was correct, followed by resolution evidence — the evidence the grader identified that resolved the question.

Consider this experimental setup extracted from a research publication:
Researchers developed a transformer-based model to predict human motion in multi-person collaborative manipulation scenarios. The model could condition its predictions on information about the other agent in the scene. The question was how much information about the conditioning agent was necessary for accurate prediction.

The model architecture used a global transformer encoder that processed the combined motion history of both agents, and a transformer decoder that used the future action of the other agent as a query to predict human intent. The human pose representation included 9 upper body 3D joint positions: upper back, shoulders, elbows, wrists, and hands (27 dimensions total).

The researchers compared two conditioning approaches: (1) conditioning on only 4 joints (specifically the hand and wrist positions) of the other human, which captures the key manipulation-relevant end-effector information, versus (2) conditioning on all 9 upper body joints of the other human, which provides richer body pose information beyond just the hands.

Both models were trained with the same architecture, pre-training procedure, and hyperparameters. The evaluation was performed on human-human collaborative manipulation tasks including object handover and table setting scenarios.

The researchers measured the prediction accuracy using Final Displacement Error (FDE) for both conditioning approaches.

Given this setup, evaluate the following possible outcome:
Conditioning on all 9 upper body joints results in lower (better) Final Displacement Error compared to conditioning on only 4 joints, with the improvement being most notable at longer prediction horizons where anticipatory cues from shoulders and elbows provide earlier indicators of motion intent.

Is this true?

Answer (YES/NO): NO